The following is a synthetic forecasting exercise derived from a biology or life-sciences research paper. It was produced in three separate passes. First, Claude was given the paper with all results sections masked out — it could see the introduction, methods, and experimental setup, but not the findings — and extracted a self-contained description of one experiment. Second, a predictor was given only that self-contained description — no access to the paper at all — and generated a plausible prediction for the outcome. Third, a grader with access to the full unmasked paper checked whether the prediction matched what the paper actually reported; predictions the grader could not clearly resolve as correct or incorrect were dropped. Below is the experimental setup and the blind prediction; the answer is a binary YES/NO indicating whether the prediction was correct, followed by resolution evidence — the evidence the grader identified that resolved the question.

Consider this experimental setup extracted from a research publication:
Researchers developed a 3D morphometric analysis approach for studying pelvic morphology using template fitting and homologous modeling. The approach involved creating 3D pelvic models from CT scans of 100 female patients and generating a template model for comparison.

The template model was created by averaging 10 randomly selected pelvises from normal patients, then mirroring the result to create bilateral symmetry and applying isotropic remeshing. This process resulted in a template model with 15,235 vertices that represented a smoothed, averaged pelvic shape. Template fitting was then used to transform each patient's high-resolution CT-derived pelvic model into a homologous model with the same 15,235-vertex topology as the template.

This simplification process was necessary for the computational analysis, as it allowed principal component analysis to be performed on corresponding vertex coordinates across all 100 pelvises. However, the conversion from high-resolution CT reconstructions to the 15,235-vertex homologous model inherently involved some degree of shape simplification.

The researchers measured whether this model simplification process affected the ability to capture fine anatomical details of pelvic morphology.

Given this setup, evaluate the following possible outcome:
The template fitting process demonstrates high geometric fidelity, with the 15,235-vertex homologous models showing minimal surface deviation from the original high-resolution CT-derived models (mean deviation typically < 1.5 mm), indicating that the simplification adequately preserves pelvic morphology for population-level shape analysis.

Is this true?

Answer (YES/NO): YES